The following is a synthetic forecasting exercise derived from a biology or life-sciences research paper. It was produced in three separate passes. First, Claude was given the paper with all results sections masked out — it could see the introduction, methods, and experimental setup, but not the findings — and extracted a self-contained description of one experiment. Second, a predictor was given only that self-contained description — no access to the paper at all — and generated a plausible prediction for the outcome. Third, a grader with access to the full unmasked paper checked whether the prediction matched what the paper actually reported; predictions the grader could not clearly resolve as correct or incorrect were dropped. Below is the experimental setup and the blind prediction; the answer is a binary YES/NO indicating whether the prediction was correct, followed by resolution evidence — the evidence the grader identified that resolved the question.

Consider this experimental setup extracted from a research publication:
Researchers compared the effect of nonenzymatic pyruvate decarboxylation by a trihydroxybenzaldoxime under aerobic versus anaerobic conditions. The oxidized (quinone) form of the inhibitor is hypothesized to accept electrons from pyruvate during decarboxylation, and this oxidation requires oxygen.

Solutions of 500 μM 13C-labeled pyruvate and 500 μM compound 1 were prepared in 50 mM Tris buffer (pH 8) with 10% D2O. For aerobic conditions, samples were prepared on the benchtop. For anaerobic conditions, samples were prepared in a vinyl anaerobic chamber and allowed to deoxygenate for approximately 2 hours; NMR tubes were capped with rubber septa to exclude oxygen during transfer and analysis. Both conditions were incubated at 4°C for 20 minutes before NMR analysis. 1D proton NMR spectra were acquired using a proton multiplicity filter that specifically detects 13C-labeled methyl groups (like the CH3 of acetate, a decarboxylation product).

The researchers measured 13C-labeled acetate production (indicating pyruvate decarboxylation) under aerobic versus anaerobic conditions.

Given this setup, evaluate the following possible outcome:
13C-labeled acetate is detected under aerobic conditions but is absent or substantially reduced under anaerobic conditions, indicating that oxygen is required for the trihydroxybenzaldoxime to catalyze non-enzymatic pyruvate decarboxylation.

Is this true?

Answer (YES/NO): YES